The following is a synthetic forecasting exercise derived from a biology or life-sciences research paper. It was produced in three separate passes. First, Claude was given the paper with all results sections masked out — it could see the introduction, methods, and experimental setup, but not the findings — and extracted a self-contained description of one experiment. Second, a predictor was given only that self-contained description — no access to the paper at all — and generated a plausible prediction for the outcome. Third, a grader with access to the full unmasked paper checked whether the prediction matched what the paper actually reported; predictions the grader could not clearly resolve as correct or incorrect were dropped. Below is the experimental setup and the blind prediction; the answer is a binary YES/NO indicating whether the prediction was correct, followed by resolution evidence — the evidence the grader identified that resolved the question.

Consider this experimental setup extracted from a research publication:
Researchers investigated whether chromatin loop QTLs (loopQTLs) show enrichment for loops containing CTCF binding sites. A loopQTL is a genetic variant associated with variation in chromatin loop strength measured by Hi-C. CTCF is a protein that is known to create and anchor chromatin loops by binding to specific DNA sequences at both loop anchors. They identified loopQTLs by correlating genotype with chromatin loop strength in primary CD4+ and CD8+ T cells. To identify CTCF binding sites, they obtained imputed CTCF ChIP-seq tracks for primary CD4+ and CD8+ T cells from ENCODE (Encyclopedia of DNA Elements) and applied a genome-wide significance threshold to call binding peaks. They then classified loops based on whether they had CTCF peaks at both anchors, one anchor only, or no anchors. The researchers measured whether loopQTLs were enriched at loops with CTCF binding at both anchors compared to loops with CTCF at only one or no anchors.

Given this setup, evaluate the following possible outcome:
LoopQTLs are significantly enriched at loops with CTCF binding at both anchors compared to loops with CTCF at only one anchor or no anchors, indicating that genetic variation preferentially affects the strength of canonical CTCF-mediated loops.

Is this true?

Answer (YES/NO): NO